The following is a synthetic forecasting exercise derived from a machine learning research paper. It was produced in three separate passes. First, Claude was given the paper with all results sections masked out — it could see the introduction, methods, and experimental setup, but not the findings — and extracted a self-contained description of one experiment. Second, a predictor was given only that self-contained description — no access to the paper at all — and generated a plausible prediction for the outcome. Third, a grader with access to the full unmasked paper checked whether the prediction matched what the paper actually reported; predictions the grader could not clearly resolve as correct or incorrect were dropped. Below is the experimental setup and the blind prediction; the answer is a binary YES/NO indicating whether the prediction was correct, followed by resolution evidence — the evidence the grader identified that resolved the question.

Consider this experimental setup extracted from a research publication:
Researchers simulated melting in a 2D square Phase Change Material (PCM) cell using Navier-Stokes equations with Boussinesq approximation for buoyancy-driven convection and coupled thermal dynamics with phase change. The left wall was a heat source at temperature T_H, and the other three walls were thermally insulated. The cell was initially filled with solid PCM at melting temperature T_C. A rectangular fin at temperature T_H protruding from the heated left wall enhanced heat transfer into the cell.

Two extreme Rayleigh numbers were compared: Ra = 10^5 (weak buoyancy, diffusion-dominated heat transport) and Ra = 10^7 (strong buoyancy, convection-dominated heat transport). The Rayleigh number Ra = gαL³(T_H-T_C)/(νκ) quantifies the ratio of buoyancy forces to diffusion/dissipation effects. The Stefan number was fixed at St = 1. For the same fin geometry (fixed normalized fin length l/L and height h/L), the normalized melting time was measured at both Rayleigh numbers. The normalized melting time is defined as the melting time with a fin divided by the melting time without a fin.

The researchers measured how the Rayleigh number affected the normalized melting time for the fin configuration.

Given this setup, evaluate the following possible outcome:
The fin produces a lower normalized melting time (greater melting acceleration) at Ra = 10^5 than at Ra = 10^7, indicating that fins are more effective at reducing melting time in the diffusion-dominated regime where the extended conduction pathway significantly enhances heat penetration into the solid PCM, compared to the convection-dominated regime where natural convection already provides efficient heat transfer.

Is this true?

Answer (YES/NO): NO